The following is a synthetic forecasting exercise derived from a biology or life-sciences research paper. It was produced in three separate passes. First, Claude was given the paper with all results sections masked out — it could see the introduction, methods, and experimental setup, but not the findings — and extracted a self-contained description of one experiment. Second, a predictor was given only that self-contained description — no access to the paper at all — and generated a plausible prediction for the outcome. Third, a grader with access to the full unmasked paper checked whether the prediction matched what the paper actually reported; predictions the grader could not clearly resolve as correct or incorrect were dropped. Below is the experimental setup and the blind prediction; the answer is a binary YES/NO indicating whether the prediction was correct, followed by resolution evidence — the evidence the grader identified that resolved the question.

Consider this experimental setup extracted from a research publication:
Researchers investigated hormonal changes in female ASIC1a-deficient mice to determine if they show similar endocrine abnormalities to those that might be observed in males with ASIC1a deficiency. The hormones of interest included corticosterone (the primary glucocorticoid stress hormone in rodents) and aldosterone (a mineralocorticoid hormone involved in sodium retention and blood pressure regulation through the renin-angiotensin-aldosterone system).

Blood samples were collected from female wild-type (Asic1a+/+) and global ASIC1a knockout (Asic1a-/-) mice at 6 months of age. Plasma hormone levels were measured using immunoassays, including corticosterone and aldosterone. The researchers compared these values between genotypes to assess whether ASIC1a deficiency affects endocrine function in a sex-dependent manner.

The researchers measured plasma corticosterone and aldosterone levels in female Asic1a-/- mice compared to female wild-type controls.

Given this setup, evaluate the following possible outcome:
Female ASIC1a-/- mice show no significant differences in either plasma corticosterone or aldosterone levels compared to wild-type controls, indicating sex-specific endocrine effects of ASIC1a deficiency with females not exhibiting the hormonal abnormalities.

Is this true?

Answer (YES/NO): YES